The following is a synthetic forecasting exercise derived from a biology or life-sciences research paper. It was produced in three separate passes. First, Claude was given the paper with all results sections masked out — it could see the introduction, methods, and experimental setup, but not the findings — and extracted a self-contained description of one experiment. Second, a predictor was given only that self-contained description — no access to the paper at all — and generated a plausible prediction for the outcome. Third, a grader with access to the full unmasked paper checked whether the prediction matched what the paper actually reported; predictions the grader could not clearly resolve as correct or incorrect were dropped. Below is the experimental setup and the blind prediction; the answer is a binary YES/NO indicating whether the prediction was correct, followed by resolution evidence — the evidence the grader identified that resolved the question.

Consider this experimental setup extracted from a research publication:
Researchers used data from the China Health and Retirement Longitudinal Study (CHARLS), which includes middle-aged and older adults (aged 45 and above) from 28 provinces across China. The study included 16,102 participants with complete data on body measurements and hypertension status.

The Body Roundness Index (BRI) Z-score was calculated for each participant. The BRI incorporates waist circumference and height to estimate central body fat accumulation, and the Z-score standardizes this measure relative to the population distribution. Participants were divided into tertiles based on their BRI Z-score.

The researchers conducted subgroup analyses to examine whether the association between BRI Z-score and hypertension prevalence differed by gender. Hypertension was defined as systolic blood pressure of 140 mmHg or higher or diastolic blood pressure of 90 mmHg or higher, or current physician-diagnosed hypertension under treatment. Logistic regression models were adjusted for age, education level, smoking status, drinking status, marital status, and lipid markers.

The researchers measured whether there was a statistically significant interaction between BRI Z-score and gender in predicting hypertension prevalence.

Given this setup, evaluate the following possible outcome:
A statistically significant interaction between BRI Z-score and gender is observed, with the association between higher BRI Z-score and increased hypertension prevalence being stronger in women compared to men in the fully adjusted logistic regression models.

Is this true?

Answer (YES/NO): YES